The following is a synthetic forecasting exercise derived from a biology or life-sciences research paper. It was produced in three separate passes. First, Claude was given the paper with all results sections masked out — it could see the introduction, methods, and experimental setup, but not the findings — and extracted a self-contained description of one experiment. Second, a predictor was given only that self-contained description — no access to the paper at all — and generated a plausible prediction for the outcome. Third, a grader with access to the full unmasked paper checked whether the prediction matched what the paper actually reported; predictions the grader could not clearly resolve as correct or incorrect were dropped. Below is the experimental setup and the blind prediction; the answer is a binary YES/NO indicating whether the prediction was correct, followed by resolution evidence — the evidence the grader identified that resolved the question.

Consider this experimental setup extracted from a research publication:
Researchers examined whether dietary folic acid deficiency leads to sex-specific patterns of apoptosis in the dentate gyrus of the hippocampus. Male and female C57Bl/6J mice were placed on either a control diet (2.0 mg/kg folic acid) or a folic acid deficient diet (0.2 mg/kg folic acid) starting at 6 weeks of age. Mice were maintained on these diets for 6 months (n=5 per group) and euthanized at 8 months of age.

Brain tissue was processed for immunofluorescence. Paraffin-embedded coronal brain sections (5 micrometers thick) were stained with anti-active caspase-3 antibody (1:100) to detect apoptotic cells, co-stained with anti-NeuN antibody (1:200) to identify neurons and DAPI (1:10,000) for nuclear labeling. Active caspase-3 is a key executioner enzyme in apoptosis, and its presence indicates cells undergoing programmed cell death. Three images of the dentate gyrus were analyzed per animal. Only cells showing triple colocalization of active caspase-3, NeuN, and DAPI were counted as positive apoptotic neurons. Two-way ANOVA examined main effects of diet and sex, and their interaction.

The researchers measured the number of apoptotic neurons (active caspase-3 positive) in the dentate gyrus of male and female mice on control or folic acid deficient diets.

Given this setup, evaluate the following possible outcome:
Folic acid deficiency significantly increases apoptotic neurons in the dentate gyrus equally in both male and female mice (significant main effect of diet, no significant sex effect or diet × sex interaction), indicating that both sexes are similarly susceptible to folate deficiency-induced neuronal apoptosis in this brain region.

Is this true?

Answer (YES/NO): NO